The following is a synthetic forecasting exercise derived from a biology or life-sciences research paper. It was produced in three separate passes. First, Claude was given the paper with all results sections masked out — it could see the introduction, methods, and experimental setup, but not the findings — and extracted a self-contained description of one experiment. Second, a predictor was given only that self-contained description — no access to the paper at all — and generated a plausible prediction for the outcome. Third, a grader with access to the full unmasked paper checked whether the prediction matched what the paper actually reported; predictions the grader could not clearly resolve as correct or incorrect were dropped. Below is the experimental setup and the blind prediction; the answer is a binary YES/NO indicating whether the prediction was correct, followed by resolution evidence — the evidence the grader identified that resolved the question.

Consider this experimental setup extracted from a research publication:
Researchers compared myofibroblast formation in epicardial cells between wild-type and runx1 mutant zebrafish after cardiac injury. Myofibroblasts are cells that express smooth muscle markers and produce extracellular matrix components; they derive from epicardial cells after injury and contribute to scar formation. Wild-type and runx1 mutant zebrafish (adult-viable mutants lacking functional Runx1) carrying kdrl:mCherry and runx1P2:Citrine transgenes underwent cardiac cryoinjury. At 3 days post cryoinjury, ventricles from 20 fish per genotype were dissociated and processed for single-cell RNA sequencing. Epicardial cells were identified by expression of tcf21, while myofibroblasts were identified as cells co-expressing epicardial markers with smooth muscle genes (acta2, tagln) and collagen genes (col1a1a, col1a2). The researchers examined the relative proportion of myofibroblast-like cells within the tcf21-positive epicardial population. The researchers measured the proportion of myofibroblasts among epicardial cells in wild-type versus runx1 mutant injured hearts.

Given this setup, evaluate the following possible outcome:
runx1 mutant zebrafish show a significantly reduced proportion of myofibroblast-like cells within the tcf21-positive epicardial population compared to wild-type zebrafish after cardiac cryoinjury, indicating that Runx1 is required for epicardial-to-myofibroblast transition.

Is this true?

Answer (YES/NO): YES